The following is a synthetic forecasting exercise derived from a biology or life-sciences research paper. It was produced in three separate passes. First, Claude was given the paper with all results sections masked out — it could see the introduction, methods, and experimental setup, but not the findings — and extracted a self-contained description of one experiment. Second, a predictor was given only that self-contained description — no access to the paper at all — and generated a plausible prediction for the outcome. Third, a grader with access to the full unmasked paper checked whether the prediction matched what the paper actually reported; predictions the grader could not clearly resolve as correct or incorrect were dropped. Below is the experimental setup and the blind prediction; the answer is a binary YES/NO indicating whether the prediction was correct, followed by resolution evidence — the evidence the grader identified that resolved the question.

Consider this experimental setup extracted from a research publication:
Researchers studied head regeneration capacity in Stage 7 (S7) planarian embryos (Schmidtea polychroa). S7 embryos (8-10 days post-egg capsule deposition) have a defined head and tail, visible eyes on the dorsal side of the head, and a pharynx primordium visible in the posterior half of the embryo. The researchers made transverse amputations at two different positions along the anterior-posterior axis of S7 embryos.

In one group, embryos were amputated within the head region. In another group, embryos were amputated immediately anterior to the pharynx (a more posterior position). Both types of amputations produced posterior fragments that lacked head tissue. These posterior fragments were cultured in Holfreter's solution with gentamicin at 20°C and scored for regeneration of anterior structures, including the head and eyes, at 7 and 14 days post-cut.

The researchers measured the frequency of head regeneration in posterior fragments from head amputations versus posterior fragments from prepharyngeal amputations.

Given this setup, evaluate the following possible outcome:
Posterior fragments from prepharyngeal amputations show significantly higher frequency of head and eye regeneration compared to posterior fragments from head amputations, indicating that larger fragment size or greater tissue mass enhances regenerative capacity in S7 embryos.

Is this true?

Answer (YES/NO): NO